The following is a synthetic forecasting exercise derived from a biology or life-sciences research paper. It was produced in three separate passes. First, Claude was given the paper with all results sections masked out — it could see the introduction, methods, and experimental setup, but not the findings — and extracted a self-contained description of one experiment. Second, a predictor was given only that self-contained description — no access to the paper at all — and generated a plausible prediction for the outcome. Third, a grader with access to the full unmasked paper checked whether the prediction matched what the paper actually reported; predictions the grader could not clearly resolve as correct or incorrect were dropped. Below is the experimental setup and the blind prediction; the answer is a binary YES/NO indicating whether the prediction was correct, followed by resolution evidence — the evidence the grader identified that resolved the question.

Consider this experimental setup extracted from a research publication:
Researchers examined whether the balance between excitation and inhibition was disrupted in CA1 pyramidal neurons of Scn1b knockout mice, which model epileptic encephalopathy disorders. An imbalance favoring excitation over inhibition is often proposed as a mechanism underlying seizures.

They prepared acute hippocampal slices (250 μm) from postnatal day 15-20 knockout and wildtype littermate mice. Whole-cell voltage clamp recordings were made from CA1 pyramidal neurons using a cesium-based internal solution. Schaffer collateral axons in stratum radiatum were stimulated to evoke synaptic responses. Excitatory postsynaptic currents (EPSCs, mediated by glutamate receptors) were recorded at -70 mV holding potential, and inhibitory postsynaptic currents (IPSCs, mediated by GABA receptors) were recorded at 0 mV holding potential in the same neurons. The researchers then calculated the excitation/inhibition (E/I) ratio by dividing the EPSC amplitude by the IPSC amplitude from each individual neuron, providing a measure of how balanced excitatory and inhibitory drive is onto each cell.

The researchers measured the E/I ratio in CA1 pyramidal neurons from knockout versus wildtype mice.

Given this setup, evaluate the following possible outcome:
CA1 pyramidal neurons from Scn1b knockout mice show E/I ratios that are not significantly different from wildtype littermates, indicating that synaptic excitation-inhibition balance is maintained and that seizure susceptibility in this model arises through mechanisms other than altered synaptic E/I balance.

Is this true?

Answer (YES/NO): YES